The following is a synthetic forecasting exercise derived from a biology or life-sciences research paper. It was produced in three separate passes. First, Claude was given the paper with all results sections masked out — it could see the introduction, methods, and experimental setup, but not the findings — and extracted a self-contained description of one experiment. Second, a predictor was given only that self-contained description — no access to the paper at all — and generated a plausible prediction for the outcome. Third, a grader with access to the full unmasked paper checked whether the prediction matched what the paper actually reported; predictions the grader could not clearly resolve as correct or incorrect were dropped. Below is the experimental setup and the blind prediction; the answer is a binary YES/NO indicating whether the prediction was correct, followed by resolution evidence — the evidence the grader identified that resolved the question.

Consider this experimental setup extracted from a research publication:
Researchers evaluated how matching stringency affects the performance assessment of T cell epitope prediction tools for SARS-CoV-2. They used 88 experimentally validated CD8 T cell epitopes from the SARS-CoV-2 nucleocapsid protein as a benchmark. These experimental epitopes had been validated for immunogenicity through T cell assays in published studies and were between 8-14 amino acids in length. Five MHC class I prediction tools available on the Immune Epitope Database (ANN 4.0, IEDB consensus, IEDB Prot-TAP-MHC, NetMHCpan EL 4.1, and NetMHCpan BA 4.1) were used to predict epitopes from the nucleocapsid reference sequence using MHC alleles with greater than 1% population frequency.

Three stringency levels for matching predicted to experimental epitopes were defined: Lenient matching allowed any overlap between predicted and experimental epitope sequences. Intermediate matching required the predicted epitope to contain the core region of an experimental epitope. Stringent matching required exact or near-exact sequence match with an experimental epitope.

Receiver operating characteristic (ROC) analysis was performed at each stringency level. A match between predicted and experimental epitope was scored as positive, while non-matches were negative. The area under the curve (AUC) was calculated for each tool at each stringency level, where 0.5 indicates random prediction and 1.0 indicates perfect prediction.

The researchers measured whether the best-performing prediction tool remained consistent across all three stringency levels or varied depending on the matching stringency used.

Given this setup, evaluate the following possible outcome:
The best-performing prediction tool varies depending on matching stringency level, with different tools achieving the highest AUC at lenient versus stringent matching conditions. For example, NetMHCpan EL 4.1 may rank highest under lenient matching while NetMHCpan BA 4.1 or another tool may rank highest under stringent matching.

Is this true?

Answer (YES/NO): NO